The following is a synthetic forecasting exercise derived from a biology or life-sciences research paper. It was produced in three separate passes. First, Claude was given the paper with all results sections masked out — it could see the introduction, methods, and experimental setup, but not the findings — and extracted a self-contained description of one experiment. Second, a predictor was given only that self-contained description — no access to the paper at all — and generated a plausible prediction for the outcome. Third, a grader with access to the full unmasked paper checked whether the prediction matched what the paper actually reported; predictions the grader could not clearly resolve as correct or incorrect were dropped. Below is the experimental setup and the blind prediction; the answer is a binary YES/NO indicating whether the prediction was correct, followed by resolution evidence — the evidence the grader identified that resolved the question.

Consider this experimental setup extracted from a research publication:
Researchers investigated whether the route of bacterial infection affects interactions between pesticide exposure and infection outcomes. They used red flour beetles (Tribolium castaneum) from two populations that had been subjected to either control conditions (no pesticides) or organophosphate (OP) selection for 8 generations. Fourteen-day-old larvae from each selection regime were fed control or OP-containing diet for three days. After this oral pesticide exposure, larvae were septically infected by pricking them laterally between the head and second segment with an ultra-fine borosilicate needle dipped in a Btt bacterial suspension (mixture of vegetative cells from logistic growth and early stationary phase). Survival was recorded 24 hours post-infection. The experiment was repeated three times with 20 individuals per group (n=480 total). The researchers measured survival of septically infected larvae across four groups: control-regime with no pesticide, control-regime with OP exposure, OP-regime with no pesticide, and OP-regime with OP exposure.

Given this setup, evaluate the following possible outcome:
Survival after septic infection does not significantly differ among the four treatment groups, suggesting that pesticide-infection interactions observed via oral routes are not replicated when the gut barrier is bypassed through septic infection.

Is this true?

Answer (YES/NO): NO